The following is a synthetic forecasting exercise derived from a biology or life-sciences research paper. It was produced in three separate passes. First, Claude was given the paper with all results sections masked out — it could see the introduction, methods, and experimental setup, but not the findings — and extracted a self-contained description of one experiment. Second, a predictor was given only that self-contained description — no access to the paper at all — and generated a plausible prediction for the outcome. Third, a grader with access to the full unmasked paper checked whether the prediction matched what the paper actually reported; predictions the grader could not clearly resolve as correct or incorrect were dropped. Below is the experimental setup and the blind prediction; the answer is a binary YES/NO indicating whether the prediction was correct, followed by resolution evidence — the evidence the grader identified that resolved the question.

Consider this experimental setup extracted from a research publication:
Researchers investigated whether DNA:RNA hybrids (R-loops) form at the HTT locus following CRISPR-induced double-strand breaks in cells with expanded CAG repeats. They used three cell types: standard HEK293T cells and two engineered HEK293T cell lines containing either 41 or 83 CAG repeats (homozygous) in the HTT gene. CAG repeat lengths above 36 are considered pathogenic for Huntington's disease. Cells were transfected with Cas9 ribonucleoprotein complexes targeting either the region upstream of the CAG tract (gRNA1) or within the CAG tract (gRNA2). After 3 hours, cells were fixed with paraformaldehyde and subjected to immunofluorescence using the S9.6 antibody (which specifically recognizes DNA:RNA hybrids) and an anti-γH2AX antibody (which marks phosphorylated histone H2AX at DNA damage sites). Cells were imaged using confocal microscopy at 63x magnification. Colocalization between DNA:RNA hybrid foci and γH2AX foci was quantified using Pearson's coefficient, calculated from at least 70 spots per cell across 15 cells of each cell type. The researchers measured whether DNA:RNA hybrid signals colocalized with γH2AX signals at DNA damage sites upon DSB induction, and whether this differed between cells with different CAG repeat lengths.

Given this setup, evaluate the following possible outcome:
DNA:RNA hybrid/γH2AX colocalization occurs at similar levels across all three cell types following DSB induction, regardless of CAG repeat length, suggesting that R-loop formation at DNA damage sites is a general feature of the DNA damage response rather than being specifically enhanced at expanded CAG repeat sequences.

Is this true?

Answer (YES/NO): NO